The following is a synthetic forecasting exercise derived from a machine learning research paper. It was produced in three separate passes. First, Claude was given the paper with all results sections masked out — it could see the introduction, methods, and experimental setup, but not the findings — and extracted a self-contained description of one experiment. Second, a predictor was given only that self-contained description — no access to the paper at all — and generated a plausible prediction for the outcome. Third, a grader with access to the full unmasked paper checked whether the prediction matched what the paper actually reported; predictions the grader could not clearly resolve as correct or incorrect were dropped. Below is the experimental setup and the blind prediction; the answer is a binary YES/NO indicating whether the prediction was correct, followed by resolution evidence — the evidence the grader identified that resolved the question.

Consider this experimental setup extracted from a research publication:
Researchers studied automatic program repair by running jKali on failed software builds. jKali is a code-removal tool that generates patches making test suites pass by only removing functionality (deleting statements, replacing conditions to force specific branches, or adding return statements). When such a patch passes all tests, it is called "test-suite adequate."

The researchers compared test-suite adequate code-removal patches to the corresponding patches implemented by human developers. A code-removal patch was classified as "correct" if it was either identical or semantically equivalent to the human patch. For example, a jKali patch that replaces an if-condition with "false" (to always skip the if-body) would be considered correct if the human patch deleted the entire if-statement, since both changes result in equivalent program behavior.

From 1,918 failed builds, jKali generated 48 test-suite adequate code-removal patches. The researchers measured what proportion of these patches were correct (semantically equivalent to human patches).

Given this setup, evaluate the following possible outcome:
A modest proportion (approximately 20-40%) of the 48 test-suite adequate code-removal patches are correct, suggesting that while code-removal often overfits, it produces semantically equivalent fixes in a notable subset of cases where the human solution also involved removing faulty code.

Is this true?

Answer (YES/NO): NO